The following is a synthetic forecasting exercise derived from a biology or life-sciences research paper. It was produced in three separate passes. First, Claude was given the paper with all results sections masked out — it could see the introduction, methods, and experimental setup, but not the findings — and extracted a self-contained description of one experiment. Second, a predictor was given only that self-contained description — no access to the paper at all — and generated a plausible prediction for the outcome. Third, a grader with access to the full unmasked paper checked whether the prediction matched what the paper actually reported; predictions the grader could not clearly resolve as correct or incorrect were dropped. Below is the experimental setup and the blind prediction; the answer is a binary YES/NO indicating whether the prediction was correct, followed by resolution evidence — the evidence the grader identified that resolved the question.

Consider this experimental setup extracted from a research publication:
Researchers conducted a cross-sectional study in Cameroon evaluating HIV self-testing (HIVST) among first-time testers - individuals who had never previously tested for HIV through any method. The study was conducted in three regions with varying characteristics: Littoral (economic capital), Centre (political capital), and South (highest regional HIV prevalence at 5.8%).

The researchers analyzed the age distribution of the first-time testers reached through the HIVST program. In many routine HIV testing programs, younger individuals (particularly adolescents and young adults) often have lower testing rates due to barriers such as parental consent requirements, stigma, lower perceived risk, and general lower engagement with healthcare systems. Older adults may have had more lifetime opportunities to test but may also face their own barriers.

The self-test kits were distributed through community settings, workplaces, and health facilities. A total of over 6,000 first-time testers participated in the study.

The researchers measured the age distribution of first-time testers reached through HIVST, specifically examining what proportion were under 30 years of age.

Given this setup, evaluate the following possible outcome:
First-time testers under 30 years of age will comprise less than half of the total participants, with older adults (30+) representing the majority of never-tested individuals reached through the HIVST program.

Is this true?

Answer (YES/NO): NO